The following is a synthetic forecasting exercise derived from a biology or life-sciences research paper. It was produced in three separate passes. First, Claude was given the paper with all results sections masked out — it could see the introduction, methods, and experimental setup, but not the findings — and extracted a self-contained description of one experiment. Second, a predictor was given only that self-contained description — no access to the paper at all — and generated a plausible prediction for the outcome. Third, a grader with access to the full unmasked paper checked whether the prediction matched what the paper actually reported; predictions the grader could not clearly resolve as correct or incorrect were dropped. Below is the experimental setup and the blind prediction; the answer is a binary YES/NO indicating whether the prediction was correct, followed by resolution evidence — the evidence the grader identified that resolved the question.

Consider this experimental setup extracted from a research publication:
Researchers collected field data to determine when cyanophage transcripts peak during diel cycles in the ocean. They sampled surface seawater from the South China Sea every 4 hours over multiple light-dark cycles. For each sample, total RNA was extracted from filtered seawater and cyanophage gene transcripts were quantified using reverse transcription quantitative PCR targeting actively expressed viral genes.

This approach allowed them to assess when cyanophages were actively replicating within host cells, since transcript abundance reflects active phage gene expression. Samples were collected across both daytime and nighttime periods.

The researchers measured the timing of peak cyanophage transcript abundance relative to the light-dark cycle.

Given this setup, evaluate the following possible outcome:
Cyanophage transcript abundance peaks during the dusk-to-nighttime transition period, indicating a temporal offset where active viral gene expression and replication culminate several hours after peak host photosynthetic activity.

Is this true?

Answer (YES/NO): YES